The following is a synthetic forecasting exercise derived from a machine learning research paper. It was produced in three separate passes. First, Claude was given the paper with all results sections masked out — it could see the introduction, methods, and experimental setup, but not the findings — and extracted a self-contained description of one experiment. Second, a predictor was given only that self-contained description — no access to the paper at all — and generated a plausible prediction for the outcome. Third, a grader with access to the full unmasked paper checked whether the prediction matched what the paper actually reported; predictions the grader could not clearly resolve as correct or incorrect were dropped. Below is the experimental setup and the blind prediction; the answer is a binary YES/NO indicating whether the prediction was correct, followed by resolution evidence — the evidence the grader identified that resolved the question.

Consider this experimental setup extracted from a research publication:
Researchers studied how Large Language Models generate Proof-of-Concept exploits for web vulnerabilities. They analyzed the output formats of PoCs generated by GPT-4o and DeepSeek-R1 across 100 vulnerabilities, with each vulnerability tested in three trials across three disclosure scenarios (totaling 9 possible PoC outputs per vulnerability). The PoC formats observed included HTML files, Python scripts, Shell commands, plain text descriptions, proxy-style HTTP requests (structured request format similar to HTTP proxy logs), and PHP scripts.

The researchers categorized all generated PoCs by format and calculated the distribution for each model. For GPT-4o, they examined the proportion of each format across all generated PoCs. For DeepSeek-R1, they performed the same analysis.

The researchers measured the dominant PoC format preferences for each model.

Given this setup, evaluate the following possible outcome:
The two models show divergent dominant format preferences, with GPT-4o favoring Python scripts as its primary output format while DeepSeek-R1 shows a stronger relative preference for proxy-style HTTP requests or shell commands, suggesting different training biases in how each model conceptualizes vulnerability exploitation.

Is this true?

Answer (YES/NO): NO